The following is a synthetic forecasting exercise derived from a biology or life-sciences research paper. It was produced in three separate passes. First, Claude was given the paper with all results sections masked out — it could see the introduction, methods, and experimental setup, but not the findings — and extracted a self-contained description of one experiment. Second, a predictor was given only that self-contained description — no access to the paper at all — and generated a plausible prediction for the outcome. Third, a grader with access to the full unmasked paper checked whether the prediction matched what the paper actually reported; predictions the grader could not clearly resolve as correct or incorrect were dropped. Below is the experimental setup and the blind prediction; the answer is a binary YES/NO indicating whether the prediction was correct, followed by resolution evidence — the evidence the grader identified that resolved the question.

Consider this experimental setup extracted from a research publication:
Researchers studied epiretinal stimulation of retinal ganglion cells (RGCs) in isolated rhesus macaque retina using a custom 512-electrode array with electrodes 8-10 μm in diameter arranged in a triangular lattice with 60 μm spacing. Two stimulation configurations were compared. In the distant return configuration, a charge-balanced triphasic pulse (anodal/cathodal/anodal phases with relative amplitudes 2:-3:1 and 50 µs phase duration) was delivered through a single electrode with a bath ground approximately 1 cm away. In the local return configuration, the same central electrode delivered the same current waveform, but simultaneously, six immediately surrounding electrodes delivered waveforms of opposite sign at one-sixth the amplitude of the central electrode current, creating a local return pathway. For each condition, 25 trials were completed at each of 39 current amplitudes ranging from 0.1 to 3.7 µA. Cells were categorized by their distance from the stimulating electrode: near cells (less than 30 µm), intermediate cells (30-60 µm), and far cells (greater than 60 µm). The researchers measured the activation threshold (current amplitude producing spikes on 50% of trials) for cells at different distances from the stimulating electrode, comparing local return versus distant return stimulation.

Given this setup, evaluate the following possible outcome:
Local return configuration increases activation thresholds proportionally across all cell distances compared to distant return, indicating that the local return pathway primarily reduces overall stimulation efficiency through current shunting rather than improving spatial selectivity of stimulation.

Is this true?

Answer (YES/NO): NO